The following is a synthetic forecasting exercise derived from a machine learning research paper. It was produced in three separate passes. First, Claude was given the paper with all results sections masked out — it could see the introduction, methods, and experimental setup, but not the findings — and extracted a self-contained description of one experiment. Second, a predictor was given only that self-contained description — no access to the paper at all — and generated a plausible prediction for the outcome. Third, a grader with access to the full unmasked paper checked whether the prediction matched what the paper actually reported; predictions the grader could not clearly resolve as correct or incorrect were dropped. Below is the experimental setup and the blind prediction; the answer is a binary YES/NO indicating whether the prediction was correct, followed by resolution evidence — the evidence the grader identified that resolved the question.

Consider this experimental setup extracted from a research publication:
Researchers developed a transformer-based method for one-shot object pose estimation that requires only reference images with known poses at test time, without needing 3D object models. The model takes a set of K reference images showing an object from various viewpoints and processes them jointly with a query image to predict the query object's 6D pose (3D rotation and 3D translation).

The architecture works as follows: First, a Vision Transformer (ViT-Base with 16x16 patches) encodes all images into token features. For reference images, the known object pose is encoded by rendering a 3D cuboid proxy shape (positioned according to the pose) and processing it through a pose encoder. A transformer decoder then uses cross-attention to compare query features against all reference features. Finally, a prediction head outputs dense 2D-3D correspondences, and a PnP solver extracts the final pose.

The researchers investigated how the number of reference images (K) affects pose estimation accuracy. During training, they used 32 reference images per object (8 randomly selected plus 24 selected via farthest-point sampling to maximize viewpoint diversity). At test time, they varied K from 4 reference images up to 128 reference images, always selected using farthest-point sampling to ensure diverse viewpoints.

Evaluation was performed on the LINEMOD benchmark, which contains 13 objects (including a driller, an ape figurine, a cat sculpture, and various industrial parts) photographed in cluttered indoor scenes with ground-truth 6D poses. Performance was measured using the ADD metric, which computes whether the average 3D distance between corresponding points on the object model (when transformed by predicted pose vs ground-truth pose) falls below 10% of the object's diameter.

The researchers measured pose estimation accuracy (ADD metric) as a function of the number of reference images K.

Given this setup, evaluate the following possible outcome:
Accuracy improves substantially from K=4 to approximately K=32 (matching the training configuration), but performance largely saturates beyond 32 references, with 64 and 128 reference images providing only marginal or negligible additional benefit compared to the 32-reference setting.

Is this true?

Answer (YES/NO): NO